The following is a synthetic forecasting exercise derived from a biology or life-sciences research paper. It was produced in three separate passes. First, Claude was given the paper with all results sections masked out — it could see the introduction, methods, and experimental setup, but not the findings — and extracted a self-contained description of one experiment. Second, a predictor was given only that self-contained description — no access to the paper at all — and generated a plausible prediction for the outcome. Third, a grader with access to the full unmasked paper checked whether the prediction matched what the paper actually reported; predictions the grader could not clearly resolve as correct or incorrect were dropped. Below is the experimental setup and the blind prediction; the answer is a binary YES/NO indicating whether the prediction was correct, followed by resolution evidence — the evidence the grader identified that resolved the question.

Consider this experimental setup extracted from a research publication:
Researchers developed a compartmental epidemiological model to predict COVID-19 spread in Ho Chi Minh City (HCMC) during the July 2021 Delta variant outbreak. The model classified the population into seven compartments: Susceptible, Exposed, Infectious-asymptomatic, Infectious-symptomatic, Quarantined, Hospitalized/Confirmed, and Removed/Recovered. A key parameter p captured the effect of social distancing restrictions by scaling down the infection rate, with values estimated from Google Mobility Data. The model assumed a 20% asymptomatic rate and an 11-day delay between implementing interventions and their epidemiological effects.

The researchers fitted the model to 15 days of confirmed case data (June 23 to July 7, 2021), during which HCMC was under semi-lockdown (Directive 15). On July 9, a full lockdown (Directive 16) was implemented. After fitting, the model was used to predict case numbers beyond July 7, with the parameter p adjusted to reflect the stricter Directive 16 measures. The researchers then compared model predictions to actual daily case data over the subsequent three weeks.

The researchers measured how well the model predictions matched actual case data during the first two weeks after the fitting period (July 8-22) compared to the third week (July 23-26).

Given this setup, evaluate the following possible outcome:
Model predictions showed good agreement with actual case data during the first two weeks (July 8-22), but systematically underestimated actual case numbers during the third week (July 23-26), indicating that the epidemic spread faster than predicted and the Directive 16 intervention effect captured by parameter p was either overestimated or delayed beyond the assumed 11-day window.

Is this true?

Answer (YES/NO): YES